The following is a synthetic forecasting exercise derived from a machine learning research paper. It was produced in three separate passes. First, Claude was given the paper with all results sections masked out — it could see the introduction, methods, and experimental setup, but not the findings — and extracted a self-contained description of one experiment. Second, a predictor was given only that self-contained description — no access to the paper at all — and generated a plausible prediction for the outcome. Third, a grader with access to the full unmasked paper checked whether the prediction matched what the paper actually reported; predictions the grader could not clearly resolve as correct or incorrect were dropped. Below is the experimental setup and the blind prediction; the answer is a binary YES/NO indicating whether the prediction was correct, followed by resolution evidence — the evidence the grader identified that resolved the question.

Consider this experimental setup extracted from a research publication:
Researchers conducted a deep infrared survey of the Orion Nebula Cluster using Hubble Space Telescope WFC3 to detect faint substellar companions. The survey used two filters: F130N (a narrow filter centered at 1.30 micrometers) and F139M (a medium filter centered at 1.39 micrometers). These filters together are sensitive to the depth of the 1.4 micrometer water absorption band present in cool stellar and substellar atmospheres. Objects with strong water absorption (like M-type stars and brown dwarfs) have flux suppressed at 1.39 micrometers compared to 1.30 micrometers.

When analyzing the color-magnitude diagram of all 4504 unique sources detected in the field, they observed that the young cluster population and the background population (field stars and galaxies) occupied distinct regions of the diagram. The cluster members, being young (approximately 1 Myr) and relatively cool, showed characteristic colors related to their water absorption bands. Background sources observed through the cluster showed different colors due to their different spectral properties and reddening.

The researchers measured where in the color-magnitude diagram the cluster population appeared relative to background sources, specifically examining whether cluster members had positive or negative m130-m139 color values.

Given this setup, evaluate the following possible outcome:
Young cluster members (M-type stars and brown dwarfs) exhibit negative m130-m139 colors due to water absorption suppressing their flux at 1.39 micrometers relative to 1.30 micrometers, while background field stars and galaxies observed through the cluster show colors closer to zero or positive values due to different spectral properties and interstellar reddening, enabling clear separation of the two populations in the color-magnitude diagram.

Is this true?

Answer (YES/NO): YES